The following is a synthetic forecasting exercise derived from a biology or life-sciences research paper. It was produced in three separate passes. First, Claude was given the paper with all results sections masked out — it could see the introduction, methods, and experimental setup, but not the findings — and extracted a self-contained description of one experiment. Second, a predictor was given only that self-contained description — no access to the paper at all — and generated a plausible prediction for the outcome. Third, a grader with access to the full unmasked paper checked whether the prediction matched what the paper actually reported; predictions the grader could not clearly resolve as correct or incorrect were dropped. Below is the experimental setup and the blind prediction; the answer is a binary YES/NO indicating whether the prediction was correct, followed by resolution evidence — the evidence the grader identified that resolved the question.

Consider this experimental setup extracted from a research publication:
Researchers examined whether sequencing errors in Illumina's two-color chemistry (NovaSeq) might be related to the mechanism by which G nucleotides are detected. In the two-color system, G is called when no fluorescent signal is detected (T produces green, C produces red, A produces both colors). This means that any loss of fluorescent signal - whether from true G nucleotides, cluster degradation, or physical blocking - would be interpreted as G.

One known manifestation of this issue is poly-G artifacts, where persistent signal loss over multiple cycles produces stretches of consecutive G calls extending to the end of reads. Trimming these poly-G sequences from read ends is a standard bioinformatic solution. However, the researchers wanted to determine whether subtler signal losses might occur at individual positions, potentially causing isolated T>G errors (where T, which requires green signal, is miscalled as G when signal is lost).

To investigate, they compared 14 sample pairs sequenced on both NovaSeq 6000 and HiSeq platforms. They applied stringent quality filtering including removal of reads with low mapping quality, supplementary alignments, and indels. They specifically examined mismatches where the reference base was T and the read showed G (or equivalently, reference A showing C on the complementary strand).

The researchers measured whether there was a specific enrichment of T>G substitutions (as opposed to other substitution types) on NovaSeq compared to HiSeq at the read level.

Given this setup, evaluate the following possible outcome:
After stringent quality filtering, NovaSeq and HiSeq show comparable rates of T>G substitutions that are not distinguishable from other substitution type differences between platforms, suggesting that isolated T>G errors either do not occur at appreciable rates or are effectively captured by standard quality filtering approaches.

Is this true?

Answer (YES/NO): NO